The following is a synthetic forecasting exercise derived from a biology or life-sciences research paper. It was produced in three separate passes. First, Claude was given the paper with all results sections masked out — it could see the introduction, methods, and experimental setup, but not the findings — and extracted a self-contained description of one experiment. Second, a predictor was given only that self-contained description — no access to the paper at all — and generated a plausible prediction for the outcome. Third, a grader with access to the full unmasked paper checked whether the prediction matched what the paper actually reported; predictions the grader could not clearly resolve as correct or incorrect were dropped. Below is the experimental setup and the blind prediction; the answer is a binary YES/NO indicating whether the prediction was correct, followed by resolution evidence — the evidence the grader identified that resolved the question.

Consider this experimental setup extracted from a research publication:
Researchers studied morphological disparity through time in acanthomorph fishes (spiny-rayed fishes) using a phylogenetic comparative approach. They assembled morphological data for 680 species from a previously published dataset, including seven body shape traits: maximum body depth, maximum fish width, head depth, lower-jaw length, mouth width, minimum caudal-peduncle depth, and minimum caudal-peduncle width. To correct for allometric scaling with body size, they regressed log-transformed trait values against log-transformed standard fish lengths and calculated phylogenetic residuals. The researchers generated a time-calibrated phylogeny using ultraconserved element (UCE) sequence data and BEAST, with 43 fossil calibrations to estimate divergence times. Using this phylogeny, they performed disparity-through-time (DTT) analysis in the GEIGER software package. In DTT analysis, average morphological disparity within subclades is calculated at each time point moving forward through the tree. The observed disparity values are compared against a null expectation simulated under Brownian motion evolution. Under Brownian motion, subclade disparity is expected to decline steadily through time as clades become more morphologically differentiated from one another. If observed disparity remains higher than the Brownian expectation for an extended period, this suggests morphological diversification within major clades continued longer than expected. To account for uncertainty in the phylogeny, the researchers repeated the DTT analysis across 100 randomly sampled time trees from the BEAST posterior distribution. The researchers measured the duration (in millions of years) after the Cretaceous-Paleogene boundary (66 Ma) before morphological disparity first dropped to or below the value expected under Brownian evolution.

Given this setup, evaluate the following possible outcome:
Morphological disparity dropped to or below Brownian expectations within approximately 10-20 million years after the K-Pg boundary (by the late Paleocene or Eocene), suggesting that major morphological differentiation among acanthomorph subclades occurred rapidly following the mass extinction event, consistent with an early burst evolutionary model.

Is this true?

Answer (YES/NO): NO